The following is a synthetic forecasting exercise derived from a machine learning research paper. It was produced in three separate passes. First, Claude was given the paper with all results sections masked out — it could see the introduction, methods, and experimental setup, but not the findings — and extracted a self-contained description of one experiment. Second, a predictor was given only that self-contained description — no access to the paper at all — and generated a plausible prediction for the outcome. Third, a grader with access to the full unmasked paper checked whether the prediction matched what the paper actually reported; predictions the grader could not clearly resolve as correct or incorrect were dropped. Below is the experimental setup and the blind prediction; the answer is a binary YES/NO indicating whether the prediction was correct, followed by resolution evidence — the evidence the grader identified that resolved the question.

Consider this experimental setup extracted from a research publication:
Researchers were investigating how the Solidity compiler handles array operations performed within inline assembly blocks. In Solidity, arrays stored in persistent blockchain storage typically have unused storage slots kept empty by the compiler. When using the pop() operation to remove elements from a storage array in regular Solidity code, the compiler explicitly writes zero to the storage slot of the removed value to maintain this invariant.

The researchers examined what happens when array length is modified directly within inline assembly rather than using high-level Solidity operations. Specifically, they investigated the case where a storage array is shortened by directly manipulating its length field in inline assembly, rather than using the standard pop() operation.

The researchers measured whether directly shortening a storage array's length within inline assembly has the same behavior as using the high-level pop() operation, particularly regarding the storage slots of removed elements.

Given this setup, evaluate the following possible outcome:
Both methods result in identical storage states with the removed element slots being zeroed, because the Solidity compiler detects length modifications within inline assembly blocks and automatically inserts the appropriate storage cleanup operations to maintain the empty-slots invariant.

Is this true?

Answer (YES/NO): NO